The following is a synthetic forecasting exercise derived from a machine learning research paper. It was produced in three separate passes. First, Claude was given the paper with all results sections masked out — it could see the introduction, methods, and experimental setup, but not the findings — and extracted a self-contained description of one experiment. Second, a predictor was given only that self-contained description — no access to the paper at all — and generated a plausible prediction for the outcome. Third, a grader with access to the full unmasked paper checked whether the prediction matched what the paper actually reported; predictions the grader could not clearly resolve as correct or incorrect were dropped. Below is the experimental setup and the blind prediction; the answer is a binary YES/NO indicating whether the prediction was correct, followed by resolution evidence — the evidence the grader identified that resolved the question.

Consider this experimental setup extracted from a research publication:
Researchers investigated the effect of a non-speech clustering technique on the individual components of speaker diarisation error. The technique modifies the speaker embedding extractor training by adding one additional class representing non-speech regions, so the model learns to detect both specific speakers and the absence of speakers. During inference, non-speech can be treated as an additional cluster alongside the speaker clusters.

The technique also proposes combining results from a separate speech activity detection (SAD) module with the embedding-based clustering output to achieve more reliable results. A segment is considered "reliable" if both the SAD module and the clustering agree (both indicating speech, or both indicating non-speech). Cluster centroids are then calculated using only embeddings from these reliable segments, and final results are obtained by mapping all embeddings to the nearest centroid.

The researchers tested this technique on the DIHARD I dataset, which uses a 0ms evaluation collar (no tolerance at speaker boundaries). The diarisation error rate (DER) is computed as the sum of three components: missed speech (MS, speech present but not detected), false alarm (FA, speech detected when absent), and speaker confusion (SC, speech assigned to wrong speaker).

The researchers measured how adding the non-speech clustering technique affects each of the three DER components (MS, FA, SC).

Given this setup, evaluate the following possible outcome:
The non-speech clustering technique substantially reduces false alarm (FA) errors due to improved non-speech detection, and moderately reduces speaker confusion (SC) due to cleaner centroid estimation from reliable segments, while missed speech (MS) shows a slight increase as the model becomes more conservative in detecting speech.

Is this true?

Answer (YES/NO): NO